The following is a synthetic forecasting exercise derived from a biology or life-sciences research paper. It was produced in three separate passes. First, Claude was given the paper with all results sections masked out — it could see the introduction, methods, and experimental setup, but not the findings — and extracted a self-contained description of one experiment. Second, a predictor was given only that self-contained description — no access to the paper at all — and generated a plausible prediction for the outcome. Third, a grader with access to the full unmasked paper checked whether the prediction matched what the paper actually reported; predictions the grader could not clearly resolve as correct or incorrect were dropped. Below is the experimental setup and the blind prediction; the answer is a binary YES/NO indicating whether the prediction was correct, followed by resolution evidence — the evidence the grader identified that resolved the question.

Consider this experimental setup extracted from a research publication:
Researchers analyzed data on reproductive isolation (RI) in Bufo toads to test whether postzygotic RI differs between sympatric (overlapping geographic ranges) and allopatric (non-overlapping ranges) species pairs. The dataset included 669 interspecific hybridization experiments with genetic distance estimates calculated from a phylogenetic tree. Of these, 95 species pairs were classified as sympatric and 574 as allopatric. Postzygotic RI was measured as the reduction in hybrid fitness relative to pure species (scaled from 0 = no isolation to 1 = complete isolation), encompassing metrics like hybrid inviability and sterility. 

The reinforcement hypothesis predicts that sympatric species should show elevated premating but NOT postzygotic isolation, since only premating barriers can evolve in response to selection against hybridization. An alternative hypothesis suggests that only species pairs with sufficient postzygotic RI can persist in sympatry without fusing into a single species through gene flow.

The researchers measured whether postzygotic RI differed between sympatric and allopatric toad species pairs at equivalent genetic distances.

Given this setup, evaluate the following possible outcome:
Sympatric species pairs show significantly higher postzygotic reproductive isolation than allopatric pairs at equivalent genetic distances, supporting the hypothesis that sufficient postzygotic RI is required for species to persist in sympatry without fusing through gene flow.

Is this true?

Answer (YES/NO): YES